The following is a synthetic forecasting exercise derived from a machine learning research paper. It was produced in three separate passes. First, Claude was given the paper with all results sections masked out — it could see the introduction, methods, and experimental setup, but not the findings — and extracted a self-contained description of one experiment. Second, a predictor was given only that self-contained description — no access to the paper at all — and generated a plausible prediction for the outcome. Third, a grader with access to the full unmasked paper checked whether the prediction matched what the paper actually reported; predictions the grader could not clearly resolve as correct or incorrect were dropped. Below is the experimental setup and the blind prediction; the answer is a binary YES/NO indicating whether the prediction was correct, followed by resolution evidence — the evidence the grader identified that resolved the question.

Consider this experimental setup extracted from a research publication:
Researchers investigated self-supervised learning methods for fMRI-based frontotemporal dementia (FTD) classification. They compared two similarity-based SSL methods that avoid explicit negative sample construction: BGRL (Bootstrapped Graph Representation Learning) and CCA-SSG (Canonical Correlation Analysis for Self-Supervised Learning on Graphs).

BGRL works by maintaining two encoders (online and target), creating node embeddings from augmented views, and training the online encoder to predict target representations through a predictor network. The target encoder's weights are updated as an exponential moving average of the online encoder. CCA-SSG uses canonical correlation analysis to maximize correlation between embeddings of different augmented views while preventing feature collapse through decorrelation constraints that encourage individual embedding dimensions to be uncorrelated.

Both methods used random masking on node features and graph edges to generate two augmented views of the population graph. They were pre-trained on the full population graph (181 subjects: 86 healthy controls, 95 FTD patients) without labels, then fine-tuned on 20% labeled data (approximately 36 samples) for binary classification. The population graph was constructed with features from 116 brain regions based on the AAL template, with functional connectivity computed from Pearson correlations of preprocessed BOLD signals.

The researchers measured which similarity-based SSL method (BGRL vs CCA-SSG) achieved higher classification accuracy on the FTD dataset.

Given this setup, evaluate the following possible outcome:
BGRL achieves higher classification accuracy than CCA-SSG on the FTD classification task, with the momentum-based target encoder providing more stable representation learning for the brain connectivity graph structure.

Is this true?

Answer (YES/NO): NO